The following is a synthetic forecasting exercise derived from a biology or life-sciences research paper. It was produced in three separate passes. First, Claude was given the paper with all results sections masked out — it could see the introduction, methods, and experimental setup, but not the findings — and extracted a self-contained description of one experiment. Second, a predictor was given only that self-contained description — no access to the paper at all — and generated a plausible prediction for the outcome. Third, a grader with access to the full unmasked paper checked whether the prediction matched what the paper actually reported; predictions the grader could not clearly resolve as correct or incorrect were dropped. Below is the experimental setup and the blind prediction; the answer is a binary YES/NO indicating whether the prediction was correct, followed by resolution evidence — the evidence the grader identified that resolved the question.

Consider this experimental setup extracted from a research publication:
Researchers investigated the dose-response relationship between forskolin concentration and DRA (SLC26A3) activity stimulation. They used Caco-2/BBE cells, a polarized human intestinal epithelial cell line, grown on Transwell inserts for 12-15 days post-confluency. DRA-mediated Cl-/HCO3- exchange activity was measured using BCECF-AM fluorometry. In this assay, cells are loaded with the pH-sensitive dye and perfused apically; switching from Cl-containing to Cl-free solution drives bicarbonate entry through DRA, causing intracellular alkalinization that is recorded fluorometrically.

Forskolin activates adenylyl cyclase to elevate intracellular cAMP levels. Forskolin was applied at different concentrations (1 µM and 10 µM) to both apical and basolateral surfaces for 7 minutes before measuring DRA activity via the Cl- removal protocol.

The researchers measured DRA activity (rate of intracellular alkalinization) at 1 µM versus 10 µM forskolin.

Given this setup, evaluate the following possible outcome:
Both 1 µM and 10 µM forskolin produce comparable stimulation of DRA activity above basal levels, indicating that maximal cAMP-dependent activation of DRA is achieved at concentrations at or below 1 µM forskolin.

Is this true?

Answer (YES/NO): NO